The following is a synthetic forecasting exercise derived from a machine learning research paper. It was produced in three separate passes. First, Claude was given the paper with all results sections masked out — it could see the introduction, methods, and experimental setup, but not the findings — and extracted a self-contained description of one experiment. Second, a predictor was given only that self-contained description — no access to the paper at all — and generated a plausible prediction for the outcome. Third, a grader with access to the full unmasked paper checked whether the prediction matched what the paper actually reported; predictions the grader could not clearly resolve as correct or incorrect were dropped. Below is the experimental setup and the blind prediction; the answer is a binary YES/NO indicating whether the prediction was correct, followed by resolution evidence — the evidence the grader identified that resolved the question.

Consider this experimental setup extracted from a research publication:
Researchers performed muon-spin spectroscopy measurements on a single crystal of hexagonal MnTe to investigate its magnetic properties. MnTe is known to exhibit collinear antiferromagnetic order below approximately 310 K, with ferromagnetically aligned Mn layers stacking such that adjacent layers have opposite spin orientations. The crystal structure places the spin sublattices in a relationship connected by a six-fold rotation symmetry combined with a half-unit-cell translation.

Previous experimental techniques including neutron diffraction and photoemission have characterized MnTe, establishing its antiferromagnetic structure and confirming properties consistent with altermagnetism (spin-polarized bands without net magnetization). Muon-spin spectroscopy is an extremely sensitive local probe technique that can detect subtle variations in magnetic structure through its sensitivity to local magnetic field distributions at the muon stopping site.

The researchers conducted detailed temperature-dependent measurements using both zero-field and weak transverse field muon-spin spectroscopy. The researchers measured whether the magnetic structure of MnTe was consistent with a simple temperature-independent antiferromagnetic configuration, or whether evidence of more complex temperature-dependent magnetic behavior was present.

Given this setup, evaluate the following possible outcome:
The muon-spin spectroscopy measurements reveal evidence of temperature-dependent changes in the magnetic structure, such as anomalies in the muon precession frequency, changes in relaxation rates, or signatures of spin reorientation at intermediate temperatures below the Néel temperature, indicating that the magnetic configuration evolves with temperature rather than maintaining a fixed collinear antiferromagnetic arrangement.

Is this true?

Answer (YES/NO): YES